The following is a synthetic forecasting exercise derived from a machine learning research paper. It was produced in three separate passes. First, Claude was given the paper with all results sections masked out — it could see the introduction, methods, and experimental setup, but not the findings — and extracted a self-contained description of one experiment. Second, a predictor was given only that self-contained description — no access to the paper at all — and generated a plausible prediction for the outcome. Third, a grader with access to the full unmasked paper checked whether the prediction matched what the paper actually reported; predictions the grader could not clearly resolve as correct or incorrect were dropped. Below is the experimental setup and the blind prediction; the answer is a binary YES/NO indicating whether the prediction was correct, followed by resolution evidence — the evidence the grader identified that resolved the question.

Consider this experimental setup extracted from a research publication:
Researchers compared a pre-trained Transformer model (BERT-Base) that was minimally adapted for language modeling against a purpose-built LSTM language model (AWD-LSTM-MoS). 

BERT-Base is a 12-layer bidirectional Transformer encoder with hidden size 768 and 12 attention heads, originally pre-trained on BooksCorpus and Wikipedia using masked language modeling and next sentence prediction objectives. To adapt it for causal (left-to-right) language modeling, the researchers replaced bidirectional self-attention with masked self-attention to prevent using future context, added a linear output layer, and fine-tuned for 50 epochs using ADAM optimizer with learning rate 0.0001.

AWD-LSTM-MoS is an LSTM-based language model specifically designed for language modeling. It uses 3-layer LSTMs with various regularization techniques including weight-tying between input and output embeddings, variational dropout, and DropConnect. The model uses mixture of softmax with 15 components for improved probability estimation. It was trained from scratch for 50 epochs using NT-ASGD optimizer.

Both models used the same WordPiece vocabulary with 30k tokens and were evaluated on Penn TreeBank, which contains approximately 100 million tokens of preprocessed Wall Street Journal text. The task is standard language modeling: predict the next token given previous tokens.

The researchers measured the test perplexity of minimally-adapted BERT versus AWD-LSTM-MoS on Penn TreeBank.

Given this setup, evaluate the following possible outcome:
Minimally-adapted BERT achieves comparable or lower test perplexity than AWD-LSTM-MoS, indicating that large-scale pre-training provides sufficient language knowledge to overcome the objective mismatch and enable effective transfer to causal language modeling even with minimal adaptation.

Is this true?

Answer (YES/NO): NO